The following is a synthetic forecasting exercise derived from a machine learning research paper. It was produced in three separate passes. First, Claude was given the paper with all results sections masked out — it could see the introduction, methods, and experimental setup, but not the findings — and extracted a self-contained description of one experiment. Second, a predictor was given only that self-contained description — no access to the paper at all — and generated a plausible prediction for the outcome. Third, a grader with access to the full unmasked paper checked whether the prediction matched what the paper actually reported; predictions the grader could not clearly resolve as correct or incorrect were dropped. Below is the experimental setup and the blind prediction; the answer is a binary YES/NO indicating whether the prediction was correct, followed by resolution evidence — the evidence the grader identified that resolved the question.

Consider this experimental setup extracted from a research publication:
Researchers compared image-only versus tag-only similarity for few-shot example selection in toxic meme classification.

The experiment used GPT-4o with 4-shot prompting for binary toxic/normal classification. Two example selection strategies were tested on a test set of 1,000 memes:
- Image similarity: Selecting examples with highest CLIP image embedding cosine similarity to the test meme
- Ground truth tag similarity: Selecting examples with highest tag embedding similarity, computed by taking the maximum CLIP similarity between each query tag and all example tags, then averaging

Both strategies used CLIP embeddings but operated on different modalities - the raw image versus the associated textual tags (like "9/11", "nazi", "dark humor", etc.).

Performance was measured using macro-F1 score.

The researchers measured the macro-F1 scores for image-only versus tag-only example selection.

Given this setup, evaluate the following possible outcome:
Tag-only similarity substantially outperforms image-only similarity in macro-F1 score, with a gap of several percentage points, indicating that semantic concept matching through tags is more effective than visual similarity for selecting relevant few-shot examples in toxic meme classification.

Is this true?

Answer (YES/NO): NO